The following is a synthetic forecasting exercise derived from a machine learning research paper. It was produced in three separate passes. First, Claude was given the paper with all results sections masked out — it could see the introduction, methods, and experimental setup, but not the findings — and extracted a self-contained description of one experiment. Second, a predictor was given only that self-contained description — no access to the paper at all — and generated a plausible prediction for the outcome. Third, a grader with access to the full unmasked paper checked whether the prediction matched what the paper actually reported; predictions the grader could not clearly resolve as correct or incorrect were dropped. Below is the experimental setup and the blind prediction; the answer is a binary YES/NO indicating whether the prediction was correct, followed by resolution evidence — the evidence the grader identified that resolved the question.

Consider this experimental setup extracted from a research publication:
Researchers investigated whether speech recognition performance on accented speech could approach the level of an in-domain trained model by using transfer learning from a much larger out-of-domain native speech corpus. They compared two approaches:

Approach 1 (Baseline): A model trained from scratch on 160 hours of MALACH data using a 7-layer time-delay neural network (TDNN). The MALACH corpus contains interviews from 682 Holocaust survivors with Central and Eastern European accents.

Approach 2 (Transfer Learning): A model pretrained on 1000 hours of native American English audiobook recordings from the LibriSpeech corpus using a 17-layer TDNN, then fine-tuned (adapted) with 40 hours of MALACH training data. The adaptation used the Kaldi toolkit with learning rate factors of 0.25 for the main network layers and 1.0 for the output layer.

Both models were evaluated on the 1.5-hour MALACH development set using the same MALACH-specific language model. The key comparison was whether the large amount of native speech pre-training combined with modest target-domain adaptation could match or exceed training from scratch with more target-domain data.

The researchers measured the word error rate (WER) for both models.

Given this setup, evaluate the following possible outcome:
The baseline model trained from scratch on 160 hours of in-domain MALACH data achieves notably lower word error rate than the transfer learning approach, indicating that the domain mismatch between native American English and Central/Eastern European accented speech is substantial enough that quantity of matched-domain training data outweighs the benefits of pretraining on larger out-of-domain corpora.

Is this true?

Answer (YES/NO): YES